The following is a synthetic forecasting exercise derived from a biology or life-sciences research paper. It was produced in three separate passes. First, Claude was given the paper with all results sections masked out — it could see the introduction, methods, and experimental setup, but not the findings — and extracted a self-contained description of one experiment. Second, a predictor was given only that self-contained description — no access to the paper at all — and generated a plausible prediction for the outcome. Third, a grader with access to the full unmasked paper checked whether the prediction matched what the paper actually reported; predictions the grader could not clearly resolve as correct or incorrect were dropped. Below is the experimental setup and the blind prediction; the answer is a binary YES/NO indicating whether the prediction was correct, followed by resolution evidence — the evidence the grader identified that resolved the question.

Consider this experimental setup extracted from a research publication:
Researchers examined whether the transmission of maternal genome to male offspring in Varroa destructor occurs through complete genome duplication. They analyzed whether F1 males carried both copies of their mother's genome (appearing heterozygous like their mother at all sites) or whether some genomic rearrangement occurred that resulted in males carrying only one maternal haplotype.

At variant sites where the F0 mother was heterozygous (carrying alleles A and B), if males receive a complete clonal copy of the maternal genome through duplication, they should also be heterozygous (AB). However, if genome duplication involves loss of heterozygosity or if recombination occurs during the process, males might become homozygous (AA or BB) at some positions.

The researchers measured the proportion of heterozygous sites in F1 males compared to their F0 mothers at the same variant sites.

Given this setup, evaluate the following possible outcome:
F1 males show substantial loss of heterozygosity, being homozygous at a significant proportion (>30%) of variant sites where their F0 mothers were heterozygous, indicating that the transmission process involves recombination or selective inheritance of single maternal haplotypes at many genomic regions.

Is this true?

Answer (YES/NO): NO